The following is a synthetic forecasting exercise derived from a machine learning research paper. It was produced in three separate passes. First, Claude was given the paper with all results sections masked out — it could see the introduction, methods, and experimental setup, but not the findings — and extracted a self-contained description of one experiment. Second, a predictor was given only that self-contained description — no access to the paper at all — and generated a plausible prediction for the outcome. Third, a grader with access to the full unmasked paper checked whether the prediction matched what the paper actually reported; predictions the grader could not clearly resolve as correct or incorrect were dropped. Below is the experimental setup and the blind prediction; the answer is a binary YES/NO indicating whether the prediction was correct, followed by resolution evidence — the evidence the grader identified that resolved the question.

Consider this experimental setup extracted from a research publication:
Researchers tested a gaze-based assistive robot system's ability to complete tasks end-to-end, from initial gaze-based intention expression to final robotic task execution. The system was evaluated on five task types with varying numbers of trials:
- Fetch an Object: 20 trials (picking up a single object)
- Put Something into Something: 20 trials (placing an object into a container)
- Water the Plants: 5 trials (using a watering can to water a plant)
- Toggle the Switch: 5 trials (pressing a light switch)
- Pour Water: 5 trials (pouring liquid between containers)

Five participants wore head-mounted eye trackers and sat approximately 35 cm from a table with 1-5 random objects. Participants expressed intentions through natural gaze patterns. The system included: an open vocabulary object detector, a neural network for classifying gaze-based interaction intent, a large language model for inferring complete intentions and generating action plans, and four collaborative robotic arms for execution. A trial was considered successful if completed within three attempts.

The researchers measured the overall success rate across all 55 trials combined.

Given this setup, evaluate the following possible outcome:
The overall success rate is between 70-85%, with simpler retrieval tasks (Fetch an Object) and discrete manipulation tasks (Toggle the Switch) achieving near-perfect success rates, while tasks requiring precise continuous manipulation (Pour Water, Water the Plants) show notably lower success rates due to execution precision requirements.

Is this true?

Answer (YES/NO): NO